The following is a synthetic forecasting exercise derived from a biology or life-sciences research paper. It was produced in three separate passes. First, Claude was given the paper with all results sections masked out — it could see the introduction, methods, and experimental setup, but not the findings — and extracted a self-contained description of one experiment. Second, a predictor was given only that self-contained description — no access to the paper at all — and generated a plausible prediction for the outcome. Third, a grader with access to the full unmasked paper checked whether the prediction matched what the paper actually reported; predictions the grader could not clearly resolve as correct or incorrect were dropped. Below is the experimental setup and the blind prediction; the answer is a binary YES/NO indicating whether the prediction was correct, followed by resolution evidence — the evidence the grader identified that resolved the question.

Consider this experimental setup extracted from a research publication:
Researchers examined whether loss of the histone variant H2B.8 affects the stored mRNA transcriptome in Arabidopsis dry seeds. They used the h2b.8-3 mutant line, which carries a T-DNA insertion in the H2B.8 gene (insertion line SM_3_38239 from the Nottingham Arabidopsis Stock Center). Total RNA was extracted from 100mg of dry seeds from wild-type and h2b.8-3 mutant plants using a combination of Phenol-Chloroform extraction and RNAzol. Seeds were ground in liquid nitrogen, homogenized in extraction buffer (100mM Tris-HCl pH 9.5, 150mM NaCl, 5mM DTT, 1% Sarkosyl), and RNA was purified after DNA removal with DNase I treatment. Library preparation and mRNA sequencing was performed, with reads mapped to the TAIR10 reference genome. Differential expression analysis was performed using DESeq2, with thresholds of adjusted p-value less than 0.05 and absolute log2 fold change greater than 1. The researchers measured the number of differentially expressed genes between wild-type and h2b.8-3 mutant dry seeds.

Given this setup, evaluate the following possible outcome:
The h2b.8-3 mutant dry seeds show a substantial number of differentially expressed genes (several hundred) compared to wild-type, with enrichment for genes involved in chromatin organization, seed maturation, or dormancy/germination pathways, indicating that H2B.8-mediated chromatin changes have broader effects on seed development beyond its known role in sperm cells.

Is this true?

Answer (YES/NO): NO